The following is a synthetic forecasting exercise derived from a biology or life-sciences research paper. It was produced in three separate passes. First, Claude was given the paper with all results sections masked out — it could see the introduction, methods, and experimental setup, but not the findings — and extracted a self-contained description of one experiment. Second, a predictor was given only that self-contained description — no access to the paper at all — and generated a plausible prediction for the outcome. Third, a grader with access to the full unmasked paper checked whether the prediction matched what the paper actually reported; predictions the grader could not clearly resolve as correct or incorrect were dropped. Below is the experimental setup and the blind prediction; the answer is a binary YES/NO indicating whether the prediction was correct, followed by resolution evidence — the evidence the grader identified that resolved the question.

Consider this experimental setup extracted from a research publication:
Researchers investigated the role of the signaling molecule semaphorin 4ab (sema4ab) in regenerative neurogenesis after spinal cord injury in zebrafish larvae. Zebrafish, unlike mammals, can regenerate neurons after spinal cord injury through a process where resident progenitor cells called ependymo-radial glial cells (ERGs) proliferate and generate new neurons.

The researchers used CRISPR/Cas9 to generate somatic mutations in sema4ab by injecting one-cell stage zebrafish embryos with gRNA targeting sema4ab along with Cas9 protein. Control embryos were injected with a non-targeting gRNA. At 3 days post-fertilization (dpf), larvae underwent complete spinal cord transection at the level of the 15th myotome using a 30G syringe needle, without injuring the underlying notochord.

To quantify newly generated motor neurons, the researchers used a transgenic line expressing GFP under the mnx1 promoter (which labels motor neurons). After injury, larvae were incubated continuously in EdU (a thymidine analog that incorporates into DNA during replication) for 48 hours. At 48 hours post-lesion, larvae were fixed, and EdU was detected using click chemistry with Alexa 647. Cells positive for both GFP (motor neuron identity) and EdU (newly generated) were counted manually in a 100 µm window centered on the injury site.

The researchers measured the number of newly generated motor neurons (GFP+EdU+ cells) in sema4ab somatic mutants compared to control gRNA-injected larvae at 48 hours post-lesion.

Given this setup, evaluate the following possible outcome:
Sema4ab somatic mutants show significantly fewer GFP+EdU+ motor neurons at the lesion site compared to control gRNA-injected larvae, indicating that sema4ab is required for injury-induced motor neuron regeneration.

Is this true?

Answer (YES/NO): NO